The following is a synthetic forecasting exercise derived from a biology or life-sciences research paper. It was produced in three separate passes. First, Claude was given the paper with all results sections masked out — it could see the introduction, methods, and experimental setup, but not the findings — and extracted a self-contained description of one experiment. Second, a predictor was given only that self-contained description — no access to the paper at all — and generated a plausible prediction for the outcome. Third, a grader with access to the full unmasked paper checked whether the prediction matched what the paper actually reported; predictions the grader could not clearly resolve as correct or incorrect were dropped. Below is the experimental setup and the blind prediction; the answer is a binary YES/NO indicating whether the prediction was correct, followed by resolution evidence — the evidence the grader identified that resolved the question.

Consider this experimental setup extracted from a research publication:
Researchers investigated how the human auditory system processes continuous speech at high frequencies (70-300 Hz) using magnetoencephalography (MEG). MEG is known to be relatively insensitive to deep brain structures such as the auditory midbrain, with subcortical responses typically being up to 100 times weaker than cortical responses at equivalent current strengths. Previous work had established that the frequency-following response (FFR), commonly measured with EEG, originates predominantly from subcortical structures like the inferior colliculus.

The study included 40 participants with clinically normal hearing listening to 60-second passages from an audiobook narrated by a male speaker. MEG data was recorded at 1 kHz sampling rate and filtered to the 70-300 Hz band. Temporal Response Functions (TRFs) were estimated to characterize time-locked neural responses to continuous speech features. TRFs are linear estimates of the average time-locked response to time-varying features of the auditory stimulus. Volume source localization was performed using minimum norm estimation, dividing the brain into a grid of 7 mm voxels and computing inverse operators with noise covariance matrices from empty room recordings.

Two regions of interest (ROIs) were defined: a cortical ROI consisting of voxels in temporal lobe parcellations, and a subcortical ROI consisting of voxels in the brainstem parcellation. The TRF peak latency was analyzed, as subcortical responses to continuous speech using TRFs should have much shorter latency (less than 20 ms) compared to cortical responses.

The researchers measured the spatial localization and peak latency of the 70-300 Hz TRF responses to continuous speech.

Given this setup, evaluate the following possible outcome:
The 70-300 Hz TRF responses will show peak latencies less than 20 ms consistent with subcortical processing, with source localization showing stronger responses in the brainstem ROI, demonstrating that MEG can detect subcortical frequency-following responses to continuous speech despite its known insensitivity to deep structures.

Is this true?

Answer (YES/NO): NO